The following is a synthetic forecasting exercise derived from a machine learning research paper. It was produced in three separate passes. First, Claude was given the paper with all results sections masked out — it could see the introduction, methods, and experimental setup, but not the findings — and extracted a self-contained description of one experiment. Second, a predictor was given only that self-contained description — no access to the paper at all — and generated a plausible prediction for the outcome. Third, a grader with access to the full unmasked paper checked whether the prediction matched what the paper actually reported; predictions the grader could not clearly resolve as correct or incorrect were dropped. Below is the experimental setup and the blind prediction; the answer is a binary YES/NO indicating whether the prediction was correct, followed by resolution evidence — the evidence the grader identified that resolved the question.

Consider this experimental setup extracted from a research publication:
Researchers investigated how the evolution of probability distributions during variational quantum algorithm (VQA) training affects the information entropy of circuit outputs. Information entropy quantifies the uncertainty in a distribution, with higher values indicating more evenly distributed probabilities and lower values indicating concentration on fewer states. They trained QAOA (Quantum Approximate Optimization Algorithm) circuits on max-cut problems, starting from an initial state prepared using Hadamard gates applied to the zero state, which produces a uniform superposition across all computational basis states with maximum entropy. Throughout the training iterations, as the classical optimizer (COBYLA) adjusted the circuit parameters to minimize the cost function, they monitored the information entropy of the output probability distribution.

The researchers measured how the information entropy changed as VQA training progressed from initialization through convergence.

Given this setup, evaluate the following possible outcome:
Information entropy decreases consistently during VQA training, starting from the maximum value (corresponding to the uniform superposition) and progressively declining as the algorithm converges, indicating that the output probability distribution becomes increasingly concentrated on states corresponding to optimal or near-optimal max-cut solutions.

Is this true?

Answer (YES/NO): NO